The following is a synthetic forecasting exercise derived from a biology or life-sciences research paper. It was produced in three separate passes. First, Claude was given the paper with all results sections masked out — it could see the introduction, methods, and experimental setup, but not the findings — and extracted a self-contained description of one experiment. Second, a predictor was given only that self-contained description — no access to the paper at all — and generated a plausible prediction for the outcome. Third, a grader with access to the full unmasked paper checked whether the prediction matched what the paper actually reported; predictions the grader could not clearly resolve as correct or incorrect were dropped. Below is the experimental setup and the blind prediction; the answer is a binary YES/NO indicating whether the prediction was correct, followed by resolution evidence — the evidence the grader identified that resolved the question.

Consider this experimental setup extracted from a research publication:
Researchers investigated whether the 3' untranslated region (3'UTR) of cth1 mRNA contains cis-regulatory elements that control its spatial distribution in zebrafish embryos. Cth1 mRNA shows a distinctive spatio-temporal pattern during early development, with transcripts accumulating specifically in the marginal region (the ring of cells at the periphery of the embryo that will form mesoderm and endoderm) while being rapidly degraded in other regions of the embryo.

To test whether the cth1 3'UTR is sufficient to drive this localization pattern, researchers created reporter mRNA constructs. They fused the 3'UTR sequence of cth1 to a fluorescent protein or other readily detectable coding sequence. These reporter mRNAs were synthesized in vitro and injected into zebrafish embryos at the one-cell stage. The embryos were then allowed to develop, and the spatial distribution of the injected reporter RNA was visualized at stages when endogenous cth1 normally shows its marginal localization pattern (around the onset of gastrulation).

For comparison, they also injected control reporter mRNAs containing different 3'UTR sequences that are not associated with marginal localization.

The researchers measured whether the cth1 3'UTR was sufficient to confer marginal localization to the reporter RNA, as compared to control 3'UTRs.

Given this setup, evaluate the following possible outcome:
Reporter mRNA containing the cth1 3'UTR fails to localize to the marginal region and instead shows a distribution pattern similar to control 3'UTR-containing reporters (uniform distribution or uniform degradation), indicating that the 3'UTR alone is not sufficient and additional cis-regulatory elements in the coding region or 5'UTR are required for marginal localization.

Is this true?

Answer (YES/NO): NO